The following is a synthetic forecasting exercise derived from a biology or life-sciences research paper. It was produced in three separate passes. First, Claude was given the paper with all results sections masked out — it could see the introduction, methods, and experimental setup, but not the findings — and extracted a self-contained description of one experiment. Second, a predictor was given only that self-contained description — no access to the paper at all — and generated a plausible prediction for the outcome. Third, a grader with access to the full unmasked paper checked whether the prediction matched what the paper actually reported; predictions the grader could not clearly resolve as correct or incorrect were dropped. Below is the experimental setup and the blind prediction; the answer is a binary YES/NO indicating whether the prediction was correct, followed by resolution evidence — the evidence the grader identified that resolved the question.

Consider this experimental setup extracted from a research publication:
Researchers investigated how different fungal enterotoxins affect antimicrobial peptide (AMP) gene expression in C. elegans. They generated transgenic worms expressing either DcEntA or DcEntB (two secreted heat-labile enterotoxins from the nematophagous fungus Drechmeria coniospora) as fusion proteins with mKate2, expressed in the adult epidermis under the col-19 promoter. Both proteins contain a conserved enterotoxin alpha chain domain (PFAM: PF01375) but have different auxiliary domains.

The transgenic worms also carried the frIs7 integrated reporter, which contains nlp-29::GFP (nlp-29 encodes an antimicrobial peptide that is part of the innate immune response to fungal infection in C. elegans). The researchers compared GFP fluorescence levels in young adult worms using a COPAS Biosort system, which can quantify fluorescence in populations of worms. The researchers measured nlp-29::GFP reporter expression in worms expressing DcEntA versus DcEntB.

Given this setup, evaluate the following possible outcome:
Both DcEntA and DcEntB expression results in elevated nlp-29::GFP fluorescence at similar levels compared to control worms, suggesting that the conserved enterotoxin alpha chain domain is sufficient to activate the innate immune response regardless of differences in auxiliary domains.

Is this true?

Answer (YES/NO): NO